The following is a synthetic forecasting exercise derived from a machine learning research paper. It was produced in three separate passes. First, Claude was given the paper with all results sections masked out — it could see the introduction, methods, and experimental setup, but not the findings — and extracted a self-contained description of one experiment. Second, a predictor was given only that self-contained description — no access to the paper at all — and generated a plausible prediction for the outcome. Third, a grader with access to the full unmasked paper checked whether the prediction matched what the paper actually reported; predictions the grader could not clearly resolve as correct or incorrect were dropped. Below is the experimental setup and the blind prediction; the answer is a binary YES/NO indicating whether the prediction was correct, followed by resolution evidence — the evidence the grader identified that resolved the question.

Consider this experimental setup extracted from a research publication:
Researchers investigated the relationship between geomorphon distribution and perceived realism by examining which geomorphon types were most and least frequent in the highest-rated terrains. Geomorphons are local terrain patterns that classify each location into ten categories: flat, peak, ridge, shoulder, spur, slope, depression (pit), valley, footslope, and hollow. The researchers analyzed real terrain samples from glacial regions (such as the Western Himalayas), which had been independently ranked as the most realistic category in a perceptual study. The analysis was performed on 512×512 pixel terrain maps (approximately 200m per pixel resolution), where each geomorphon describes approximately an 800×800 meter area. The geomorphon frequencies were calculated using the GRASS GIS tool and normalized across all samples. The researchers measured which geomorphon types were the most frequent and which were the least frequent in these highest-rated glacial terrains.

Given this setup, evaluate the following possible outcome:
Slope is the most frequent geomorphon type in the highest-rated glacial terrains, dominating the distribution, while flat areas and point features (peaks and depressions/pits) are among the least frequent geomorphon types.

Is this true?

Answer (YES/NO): NO